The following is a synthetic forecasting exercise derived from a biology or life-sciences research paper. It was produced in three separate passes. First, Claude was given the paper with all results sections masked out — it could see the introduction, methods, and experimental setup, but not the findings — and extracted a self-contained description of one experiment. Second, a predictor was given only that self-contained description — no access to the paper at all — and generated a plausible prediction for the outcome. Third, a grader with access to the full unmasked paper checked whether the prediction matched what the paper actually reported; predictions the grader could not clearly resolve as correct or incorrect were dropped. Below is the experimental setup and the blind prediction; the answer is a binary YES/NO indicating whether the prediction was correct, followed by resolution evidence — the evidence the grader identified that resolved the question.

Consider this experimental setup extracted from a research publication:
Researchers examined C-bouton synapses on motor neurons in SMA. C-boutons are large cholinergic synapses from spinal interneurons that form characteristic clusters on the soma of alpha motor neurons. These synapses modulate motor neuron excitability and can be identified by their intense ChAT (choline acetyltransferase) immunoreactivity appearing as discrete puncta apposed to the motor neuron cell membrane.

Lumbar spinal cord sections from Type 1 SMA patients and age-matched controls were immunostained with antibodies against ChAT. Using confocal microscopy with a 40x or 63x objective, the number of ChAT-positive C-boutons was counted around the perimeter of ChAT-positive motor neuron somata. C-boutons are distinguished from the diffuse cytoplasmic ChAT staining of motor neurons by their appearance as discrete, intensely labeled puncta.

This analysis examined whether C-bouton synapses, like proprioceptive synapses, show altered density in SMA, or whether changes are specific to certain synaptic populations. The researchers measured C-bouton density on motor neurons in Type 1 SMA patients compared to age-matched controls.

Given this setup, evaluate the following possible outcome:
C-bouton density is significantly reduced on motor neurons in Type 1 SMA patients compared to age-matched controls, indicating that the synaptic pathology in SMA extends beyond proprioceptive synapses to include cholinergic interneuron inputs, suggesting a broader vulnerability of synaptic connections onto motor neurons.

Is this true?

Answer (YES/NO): YES